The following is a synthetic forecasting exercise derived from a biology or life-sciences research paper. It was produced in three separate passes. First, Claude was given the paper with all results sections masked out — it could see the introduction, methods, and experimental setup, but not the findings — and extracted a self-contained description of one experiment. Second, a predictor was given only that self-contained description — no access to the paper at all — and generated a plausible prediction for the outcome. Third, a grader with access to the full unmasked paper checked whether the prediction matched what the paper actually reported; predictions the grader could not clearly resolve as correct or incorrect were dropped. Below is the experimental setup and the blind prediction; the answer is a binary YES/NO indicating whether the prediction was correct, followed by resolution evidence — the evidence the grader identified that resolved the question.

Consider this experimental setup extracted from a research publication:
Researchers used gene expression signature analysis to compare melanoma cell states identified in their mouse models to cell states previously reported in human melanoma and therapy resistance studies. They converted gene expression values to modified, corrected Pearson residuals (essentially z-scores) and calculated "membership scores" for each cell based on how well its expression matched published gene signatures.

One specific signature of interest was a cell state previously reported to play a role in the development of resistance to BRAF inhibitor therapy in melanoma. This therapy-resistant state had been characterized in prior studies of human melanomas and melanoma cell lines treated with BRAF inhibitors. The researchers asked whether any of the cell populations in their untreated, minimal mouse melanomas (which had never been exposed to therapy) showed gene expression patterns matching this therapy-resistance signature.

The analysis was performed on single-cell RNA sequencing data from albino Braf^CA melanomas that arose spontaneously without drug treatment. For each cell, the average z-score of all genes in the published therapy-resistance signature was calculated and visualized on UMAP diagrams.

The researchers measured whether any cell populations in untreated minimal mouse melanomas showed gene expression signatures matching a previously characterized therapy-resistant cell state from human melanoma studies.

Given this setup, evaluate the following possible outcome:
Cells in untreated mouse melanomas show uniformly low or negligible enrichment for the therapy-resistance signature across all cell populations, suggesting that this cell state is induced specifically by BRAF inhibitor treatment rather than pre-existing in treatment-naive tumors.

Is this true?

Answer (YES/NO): NO